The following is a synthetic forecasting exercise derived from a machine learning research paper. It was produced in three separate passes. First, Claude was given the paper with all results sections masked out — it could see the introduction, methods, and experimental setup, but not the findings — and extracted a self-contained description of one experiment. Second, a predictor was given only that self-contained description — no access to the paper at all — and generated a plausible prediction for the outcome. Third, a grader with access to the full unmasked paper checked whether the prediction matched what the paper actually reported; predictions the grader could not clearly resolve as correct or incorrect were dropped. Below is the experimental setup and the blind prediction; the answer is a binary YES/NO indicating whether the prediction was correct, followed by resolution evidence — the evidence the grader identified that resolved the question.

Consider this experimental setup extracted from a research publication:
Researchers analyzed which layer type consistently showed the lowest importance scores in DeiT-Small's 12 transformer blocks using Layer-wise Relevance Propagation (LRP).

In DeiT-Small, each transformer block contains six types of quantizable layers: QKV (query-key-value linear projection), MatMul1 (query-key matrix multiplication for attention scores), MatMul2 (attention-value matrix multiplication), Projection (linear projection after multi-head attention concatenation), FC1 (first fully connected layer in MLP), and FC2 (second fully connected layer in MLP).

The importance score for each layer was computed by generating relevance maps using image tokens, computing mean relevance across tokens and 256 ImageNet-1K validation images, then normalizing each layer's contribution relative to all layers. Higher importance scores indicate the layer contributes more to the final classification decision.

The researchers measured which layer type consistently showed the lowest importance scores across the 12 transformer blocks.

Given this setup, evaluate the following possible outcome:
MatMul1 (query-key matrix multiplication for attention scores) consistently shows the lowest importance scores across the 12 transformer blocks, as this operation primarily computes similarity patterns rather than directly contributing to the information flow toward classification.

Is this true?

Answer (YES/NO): NO